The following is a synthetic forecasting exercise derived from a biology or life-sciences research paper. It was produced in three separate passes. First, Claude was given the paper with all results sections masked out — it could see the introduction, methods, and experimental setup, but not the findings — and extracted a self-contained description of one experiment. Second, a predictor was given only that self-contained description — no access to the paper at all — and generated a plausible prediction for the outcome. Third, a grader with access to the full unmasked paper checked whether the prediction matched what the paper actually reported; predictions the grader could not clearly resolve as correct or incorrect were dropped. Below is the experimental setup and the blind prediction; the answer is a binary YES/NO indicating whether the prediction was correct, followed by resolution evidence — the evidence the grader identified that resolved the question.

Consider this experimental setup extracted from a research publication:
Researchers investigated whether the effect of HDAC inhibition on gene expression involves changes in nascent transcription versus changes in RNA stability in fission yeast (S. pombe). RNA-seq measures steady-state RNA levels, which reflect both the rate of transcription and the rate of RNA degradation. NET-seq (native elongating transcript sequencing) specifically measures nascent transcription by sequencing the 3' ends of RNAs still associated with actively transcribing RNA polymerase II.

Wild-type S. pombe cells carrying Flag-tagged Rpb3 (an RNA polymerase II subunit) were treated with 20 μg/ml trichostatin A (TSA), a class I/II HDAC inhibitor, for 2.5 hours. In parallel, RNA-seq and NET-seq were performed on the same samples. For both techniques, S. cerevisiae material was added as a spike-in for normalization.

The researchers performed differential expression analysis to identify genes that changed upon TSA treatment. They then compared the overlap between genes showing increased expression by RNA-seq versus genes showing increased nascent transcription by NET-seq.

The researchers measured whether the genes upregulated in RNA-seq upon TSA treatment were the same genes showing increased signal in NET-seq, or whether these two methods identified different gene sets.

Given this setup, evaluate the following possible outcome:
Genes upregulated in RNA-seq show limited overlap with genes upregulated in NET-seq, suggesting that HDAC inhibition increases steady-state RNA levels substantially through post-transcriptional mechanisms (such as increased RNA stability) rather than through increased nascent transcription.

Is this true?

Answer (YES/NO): NO